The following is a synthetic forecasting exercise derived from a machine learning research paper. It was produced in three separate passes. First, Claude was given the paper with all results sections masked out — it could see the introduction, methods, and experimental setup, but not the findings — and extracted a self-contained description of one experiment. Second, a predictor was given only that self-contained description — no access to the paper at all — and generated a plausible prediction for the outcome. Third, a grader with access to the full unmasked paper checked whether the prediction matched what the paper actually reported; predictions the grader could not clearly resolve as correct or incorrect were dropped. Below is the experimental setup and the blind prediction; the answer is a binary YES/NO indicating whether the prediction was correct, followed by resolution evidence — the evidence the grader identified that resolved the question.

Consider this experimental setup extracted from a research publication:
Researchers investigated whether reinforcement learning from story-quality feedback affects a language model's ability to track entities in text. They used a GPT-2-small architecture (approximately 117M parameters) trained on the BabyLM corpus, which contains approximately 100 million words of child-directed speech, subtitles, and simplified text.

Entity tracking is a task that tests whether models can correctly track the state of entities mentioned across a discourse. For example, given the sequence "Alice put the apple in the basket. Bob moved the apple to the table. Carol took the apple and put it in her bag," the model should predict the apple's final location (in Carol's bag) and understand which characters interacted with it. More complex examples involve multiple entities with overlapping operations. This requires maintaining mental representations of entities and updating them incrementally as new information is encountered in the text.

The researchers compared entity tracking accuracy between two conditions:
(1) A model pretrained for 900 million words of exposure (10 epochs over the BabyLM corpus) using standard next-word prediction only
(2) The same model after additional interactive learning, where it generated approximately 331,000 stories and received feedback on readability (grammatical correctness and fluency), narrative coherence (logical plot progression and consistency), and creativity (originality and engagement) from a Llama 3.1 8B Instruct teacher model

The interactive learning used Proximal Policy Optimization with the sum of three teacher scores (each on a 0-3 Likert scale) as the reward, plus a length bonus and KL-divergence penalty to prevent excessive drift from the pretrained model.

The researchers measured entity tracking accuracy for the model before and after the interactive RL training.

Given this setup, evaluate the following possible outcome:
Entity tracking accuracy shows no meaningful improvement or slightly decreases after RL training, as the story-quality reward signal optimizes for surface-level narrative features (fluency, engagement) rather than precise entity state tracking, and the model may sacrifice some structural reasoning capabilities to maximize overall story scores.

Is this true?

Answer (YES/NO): NO